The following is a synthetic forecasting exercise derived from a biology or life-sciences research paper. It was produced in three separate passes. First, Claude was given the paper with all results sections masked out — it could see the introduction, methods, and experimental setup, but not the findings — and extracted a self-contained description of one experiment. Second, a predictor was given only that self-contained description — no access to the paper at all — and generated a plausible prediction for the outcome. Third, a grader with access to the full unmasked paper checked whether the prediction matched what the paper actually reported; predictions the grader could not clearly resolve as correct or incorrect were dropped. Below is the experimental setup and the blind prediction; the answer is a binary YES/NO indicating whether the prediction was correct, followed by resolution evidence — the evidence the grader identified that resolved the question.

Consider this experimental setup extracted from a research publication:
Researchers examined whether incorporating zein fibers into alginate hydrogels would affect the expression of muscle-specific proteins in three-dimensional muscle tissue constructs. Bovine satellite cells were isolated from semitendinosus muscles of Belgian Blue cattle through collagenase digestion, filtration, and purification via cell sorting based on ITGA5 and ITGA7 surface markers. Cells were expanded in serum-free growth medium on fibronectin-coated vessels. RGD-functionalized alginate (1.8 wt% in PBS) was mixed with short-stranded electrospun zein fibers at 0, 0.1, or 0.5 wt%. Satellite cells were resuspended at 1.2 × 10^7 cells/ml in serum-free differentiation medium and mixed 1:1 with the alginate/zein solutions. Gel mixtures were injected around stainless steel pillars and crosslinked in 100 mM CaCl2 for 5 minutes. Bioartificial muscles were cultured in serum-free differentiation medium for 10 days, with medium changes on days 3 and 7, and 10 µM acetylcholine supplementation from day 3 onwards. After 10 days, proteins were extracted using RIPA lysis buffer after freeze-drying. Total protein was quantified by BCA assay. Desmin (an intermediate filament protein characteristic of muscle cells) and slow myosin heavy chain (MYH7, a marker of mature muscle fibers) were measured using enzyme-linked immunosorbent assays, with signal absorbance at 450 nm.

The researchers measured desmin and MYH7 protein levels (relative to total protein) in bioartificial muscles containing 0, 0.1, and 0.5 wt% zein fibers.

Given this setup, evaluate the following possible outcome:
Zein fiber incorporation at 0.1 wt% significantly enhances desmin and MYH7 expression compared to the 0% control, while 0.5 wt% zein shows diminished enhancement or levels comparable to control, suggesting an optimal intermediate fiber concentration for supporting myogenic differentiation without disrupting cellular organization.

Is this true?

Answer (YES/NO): NO